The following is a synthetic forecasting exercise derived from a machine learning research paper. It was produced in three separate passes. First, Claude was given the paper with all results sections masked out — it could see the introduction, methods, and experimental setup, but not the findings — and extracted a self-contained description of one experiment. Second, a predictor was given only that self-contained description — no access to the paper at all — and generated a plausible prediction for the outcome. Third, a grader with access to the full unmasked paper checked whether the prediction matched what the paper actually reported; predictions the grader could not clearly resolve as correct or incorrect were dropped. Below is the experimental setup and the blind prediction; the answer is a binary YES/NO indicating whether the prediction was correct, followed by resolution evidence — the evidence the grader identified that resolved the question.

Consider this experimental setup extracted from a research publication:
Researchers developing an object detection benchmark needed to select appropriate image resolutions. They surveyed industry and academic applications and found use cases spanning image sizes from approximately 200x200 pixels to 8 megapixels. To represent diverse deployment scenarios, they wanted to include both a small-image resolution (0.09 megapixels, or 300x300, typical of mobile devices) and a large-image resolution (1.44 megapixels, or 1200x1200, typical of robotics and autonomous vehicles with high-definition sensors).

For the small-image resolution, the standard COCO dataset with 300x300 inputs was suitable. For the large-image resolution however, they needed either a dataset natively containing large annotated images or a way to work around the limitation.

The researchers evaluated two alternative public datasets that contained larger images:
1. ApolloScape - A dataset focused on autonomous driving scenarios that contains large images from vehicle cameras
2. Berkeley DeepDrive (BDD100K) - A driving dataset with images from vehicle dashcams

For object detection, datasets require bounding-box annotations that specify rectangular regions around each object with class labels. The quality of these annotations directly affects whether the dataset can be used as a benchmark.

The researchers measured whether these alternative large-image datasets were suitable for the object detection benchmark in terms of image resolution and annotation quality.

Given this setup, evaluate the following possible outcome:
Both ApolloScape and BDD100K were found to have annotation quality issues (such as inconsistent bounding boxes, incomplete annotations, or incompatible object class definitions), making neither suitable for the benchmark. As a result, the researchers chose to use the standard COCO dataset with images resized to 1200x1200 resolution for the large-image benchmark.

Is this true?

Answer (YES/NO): NO